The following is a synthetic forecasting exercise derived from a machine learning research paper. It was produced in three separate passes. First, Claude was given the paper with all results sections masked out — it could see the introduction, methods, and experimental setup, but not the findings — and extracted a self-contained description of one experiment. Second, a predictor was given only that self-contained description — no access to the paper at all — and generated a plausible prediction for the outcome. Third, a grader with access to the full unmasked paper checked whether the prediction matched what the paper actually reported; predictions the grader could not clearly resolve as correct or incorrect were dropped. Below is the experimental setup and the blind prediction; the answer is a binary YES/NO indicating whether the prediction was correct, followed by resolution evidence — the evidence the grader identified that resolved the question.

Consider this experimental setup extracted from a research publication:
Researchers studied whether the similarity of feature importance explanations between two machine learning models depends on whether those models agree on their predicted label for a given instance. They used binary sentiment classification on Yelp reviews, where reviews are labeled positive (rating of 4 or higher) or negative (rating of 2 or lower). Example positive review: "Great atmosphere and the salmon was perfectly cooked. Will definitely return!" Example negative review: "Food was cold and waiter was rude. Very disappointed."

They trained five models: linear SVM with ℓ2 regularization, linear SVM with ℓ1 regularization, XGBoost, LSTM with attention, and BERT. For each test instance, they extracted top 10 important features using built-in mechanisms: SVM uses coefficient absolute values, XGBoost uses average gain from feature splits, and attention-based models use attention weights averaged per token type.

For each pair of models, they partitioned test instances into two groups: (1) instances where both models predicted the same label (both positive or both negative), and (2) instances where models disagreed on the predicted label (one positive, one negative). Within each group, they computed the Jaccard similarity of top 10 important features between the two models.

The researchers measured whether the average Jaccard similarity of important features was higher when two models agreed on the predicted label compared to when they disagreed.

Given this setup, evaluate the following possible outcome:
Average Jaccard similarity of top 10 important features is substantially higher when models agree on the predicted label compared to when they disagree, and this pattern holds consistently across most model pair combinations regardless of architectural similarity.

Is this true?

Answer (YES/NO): NO